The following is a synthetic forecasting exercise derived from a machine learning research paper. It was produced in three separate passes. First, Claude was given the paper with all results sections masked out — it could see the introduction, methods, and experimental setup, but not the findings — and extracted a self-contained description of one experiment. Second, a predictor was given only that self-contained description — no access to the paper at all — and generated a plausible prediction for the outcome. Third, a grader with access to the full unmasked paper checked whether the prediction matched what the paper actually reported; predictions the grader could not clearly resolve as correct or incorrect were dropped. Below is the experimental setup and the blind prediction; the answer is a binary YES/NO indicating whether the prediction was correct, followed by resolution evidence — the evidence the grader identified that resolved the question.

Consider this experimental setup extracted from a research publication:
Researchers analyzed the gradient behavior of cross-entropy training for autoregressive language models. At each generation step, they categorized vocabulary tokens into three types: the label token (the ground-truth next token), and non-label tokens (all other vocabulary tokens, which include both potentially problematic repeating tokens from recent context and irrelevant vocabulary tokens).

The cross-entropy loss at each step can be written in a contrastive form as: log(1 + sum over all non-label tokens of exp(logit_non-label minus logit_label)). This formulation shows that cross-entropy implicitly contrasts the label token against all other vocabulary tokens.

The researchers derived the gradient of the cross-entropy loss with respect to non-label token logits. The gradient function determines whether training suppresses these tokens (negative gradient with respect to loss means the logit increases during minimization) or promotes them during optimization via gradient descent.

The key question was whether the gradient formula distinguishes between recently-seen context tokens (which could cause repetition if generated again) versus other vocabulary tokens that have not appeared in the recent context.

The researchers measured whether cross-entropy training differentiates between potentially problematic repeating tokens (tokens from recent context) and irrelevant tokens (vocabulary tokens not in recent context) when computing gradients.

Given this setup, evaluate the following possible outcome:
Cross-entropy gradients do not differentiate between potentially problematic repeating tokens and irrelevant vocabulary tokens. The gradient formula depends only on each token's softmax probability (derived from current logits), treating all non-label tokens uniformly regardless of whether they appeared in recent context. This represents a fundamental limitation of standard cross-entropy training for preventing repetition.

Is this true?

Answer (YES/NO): YES